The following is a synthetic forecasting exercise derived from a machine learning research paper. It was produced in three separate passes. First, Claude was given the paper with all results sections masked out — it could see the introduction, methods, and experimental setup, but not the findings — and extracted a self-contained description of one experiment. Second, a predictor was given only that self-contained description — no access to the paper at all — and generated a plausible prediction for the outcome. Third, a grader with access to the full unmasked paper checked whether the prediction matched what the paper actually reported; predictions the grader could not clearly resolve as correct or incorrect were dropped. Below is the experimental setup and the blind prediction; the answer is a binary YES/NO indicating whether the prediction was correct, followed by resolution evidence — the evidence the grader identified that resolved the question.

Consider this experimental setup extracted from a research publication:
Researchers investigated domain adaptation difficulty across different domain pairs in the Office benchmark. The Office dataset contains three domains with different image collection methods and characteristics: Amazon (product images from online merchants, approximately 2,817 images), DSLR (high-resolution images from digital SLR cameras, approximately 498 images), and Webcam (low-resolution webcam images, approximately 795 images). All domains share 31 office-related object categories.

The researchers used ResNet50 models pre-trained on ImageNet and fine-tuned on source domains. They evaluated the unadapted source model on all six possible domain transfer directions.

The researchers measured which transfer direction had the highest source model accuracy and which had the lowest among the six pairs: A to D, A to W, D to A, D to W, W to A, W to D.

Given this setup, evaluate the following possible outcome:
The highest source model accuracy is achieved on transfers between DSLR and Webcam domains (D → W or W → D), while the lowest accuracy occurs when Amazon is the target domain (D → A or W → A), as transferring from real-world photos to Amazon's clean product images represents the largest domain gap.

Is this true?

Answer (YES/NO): YES